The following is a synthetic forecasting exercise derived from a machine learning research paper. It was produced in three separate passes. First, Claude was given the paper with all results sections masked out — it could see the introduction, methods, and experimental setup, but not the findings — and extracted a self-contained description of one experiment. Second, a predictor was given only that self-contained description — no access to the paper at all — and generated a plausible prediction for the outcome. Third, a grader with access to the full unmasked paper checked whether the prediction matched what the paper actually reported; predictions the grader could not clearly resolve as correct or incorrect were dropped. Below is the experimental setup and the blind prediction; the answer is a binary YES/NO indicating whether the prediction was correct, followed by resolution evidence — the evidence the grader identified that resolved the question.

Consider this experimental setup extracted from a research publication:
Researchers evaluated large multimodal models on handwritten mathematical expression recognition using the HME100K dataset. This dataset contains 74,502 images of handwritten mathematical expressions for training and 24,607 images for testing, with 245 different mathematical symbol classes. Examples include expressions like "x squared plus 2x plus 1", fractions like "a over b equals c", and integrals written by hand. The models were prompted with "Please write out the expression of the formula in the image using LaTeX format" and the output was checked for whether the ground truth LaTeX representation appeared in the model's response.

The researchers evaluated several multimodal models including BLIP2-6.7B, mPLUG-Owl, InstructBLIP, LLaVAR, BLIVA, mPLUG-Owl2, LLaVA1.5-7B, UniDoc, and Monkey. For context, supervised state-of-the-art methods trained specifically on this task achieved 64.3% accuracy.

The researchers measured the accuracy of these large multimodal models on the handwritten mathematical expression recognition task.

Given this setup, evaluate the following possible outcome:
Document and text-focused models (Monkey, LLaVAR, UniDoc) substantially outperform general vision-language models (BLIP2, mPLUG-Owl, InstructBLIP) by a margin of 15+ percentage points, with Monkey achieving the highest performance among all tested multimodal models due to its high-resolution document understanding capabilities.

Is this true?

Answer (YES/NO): NO